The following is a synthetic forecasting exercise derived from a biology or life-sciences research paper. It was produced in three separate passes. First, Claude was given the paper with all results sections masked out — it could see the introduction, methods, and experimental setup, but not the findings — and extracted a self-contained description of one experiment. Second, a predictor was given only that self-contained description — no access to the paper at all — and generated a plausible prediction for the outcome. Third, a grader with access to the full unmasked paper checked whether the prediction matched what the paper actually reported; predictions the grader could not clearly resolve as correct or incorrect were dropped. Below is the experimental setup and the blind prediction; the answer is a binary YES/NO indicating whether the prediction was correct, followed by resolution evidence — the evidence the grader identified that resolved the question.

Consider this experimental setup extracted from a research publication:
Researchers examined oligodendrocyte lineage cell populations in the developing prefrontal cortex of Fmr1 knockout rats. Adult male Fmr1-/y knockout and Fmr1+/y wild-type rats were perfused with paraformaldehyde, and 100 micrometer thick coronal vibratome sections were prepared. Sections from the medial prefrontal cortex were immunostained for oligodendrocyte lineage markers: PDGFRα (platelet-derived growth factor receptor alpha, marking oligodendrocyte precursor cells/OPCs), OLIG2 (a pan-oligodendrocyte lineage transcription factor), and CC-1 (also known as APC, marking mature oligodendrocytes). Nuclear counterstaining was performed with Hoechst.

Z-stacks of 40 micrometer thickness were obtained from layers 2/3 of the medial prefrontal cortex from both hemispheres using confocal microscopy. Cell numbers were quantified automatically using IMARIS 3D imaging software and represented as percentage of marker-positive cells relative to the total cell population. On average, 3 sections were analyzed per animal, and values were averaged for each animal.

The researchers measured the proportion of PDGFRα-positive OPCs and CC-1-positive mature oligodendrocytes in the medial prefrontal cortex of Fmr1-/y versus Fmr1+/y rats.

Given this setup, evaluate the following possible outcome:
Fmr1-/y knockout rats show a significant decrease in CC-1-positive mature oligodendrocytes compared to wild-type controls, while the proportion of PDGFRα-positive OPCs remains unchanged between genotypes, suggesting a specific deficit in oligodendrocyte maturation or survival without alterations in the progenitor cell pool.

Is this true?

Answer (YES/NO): NO